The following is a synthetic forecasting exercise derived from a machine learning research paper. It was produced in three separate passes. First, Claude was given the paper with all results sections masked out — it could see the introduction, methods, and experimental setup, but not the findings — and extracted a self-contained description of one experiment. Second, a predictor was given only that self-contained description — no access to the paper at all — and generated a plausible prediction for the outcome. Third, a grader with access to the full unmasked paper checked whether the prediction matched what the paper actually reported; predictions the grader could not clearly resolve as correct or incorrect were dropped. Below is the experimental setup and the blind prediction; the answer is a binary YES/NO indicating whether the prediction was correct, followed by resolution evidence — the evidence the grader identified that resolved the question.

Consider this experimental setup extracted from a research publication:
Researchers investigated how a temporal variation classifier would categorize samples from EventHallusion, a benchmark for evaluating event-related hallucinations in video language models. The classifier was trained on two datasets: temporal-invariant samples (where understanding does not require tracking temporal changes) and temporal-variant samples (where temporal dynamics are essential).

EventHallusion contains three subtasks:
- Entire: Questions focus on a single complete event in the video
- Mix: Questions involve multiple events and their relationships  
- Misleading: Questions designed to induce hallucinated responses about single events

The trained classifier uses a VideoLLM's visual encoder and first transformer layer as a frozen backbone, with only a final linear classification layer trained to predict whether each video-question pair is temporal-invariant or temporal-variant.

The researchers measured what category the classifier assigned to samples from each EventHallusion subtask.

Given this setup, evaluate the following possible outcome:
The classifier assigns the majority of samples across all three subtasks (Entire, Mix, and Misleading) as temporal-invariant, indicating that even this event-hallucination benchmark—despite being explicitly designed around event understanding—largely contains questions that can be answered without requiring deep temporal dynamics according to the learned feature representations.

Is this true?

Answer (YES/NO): NO